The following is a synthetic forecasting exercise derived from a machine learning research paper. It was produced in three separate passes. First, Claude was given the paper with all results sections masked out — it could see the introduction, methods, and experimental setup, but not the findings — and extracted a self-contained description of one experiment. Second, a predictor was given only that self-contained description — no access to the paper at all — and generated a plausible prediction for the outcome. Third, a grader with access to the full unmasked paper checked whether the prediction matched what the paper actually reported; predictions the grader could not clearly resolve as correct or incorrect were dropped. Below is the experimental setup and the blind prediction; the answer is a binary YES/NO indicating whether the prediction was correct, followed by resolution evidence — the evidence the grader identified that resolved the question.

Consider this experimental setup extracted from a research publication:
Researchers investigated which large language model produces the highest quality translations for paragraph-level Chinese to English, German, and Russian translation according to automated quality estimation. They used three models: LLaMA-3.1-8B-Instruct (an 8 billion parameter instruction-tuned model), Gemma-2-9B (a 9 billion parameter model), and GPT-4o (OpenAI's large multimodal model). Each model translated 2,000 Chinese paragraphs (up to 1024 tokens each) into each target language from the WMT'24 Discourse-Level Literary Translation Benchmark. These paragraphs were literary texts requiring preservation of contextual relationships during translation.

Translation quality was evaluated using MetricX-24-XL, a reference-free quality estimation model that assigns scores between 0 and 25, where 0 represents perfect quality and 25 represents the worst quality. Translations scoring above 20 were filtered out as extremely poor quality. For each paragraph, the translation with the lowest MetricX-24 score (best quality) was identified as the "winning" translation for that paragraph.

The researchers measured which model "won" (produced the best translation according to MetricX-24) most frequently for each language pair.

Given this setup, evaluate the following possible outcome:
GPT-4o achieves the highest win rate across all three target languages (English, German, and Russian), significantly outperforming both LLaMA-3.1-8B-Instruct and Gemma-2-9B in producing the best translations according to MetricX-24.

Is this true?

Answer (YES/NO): YES